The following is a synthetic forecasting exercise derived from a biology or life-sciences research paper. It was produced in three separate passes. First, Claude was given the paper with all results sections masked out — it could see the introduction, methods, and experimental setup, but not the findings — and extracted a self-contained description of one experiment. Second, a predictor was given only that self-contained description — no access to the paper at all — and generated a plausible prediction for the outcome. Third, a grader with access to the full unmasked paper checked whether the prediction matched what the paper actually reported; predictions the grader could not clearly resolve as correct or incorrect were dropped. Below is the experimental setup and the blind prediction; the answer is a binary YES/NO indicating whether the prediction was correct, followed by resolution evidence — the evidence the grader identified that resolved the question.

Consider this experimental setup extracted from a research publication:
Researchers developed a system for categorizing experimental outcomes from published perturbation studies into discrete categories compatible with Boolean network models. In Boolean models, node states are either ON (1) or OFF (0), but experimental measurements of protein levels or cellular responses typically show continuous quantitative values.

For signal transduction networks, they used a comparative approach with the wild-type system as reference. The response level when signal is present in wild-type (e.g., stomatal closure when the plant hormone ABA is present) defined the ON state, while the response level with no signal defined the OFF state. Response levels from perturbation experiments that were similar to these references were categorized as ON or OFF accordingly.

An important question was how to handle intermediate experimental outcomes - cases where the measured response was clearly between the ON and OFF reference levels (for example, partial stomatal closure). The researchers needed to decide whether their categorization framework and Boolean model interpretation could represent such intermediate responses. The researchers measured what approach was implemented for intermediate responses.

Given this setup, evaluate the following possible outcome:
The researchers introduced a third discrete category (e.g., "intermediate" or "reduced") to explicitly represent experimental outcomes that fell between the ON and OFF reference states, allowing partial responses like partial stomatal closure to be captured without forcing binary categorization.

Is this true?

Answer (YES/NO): NO